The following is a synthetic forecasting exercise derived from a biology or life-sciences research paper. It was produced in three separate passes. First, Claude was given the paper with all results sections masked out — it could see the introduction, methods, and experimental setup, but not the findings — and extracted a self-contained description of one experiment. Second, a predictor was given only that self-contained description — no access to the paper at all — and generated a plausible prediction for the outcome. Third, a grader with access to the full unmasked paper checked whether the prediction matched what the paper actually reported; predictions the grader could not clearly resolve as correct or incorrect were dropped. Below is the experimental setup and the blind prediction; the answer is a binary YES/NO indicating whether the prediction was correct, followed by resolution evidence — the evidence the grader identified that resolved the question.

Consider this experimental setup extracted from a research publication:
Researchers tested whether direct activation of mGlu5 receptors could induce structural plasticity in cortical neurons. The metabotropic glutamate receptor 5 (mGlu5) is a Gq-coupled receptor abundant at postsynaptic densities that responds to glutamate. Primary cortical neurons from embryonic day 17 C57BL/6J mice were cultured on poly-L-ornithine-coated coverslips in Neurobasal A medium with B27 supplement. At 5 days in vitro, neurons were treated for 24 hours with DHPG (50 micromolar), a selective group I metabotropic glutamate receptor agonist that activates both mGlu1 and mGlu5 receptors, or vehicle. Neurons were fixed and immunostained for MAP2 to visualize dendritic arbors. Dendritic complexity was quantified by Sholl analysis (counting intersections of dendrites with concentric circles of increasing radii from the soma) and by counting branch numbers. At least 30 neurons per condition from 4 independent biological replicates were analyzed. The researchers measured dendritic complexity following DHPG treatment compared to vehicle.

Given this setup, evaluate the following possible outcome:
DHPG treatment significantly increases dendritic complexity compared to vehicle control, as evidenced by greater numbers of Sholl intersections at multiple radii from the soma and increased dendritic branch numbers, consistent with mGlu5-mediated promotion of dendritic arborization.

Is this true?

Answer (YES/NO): YES